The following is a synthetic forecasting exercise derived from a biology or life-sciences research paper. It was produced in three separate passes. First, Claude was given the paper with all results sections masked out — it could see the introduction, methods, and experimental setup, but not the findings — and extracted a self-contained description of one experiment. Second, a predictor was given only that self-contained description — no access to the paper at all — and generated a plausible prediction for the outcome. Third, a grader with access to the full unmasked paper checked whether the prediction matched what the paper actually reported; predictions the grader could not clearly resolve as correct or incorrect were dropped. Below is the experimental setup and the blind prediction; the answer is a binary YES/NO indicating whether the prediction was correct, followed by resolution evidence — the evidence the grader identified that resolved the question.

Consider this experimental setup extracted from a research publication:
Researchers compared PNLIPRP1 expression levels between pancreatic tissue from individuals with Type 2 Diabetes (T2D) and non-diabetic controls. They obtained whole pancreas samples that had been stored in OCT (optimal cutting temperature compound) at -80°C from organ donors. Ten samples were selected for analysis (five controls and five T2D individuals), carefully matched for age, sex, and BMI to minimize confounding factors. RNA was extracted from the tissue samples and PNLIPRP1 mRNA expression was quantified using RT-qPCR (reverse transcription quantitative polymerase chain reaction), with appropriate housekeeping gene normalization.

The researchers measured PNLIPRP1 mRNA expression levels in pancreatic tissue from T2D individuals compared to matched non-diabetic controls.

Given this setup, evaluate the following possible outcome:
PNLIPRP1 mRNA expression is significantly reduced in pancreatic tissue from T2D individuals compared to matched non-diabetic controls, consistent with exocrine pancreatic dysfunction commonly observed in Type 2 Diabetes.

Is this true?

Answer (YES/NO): YES